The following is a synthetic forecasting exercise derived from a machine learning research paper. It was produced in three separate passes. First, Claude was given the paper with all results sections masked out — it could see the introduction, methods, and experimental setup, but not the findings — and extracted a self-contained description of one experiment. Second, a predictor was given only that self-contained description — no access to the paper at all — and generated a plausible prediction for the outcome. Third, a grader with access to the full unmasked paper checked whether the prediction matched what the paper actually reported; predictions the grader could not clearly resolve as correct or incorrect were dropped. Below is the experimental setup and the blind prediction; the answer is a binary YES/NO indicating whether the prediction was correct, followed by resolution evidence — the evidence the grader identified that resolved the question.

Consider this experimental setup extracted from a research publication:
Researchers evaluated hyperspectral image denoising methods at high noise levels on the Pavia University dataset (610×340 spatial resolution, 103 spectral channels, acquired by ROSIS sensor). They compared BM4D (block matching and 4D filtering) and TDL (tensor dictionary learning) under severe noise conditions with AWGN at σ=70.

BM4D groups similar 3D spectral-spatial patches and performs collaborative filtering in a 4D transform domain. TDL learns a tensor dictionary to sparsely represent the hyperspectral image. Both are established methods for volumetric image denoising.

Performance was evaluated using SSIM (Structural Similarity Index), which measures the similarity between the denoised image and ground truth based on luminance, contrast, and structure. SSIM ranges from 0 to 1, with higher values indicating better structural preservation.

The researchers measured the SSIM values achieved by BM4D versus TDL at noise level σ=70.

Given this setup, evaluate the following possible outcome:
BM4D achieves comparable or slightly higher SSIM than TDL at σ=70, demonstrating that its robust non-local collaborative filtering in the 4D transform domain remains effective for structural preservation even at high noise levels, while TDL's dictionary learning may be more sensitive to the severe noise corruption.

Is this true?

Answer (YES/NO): NO